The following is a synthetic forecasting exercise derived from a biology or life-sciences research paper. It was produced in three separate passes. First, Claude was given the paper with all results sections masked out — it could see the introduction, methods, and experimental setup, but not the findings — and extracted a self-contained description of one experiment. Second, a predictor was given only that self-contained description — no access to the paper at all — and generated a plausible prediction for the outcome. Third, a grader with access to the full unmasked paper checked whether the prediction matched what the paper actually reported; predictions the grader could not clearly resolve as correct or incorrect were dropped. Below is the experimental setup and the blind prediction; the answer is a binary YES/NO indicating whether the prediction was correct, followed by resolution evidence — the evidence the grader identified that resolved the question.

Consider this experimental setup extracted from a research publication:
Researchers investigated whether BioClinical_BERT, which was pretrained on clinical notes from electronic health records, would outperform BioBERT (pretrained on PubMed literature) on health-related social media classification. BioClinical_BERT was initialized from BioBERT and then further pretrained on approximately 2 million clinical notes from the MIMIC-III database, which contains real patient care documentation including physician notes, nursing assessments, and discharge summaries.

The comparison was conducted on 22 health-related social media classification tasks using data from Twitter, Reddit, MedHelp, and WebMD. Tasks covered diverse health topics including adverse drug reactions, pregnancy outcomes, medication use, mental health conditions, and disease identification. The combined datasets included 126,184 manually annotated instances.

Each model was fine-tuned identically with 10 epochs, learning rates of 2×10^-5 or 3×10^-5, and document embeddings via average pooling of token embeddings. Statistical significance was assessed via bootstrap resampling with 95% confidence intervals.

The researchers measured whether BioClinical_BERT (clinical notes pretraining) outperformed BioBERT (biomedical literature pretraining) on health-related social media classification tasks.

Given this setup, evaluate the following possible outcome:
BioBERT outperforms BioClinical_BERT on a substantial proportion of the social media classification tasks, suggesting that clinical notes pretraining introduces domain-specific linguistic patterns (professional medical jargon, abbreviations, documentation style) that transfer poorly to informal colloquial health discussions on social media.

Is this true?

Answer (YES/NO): NO